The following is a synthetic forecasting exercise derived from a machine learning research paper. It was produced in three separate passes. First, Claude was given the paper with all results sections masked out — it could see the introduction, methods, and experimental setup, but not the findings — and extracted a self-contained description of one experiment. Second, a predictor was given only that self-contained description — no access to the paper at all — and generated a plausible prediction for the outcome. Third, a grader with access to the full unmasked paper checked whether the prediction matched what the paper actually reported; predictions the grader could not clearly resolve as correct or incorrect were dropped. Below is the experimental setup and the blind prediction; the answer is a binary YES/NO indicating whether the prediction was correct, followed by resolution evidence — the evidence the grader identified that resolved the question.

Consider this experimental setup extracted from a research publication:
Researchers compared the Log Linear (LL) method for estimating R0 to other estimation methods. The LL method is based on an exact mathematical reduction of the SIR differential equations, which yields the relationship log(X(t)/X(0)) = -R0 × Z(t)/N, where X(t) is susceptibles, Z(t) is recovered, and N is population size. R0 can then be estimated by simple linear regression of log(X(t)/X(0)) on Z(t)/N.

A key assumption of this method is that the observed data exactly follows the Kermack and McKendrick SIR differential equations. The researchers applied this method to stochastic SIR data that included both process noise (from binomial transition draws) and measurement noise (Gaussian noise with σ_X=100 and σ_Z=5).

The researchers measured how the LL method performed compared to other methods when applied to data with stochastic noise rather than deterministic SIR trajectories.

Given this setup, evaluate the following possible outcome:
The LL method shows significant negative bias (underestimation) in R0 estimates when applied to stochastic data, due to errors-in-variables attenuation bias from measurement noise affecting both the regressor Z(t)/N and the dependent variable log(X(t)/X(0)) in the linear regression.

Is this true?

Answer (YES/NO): NO